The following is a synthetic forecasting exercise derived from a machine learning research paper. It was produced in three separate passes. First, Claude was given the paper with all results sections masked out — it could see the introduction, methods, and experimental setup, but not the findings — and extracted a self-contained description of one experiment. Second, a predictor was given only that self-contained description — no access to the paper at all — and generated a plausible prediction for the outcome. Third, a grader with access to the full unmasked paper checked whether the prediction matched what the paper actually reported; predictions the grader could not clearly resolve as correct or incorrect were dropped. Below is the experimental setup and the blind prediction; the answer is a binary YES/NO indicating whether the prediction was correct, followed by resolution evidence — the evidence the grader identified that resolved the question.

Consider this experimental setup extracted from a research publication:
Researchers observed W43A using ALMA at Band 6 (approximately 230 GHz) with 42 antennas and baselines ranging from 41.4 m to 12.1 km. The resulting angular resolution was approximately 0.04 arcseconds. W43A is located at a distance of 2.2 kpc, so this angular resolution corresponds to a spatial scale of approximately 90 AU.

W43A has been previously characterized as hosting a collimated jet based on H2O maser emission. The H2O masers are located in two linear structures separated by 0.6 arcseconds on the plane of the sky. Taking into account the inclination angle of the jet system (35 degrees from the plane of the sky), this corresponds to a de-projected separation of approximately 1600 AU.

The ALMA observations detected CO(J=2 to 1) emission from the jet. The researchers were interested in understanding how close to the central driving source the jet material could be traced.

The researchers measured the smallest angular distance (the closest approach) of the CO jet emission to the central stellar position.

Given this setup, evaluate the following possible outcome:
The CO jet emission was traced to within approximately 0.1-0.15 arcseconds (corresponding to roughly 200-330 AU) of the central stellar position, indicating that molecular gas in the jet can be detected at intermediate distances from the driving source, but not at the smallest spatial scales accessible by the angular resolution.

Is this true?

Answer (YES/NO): NO